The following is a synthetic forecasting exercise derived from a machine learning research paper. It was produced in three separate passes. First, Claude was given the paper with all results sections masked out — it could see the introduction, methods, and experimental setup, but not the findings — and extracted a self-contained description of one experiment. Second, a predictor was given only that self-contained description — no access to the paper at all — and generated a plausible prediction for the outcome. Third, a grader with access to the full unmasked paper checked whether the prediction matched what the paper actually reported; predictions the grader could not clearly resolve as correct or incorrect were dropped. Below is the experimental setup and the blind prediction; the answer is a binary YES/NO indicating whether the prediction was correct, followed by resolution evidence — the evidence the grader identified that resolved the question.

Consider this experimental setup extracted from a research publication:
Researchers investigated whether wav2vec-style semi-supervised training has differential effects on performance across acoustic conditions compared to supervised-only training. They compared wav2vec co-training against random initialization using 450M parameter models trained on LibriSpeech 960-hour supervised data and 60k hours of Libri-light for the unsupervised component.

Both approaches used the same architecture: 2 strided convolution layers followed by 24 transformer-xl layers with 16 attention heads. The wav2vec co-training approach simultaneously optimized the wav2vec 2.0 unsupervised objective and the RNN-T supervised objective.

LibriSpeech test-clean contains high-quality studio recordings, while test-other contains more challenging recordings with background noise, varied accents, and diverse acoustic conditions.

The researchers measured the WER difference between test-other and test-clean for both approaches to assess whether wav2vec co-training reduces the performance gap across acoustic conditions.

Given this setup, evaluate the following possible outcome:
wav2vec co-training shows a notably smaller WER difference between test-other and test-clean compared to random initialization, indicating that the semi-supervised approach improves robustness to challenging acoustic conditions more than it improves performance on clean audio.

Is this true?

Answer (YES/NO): YES